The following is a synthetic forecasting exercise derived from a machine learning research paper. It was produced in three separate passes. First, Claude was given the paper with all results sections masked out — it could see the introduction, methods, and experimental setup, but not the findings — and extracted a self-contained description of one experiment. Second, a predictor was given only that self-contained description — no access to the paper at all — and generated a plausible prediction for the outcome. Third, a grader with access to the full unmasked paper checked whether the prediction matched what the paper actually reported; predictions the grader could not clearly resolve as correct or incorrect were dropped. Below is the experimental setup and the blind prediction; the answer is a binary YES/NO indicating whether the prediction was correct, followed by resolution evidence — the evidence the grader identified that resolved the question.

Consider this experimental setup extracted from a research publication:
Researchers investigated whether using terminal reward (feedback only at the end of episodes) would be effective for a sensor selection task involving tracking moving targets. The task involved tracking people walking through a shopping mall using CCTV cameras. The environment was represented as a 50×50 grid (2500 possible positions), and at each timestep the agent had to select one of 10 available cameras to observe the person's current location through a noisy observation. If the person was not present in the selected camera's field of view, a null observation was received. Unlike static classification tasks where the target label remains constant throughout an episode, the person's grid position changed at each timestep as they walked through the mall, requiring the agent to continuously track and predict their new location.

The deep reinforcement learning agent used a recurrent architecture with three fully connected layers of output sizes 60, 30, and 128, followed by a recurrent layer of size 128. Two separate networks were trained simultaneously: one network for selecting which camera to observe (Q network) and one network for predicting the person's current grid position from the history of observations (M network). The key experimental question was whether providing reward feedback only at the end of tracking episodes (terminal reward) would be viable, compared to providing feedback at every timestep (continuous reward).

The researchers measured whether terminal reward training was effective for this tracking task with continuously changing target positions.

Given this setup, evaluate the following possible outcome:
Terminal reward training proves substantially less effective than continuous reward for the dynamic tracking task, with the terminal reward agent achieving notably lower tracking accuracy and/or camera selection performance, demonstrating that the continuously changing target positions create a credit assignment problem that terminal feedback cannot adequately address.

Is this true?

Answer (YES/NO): YES